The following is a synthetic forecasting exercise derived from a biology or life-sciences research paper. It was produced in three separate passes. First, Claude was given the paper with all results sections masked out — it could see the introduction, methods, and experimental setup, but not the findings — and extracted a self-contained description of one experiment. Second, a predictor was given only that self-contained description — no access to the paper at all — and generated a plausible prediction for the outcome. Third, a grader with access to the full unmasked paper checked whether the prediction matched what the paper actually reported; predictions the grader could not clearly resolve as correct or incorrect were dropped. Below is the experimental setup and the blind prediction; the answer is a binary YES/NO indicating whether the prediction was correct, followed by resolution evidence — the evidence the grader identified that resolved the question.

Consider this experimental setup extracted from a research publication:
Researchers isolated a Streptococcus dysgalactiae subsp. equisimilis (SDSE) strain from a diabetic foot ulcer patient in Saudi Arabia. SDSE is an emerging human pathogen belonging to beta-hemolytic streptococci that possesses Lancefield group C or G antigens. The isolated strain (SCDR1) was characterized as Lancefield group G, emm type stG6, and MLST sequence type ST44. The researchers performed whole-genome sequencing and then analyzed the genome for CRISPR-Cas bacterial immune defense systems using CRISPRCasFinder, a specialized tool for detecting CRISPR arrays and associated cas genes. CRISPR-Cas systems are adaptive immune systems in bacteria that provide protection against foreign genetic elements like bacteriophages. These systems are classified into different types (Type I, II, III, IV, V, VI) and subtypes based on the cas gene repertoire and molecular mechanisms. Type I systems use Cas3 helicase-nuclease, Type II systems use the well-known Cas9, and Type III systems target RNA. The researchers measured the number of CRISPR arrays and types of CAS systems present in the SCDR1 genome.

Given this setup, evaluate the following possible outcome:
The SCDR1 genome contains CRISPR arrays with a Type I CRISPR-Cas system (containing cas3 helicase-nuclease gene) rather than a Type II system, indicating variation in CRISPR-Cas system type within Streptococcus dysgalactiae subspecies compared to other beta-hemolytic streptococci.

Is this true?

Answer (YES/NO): NO